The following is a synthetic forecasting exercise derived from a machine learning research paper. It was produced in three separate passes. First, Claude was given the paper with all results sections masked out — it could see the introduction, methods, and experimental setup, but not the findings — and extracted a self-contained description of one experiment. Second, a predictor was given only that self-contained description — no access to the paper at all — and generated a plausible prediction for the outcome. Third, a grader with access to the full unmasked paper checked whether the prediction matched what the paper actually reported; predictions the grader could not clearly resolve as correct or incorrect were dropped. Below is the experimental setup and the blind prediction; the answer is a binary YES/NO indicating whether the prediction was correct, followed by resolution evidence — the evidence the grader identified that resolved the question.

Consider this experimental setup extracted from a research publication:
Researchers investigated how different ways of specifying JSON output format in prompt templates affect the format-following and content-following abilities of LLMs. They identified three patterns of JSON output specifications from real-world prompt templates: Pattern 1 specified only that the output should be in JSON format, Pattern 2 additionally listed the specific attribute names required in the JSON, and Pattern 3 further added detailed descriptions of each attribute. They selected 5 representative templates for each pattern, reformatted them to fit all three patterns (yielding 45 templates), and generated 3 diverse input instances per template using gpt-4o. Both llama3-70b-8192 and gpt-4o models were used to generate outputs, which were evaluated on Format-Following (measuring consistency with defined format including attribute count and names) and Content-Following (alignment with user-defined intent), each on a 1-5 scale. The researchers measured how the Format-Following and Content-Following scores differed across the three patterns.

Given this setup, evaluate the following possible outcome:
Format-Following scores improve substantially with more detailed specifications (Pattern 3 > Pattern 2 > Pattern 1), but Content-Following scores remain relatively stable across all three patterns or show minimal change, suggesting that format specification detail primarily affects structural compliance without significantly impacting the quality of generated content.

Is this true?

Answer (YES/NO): NO